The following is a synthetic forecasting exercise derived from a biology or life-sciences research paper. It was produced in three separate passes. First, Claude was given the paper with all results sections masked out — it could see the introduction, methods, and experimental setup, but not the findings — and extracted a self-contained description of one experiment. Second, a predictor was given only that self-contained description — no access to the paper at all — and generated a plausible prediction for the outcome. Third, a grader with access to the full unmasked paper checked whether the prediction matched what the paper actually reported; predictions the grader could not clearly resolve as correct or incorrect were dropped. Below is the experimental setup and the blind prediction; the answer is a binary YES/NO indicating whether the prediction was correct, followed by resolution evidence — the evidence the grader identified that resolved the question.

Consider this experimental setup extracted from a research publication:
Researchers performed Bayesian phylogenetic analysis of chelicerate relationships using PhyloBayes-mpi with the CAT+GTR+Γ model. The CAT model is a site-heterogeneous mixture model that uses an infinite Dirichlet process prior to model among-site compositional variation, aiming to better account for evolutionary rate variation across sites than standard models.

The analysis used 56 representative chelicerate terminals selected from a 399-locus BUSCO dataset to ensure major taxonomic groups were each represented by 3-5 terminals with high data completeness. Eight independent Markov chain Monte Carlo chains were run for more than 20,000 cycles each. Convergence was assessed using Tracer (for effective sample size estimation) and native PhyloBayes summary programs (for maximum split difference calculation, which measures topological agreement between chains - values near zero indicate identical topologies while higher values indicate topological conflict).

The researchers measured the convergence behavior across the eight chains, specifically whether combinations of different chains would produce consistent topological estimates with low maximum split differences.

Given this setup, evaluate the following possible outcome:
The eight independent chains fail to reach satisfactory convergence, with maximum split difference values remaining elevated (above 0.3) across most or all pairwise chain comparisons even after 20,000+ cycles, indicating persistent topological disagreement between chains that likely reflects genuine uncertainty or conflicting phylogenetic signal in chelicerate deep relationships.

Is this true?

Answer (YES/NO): NO